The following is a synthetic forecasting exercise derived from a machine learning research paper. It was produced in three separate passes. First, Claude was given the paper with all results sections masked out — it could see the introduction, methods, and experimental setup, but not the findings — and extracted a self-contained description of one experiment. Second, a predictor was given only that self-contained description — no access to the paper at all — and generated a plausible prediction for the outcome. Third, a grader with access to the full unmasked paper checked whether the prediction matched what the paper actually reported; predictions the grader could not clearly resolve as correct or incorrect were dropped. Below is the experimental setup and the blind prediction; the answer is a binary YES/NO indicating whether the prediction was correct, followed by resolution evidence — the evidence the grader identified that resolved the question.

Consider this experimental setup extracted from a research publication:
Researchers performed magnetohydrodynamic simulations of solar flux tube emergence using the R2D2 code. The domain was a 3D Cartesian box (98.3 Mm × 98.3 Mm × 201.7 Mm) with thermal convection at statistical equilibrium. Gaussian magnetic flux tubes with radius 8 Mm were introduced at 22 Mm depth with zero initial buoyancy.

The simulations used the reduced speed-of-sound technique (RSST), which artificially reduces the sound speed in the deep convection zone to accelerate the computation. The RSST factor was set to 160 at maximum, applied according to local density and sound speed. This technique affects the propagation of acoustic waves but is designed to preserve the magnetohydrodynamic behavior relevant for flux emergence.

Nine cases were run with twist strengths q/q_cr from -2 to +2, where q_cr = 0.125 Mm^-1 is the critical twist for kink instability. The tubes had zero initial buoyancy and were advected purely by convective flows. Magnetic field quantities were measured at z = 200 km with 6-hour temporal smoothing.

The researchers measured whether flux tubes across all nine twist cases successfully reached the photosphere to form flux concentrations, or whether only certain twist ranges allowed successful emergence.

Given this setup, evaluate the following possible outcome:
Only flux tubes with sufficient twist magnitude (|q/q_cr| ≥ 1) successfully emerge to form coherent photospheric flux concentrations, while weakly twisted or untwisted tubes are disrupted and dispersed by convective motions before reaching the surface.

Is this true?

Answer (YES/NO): NO